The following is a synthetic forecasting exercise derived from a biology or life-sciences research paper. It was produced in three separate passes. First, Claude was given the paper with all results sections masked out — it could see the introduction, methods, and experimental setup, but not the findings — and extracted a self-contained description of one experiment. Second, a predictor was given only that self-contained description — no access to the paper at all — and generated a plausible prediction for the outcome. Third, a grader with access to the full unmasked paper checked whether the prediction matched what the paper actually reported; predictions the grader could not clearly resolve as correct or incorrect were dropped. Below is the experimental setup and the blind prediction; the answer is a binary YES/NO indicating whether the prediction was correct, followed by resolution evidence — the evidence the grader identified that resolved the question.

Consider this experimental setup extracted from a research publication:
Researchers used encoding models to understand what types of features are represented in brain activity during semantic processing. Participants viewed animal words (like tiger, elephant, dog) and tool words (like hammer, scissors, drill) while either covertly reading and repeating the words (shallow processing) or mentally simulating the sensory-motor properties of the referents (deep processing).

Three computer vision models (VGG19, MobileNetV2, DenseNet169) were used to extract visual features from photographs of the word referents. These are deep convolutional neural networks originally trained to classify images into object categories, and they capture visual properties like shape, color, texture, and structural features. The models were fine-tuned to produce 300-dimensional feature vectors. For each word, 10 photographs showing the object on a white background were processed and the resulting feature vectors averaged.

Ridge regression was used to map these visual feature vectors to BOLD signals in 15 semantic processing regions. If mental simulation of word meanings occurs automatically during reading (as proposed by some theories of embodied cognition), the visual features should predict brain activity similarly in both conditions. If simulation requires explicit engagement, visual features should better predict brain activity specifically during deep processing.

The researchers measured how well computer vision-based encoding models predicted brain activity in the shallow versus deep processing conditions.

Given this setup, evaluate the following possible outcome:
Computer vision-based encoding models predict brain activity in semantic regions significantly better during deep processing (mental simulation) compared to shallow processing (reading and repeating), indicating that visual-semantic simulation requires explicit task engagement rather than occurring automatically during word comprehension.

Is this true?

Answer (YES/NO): NO